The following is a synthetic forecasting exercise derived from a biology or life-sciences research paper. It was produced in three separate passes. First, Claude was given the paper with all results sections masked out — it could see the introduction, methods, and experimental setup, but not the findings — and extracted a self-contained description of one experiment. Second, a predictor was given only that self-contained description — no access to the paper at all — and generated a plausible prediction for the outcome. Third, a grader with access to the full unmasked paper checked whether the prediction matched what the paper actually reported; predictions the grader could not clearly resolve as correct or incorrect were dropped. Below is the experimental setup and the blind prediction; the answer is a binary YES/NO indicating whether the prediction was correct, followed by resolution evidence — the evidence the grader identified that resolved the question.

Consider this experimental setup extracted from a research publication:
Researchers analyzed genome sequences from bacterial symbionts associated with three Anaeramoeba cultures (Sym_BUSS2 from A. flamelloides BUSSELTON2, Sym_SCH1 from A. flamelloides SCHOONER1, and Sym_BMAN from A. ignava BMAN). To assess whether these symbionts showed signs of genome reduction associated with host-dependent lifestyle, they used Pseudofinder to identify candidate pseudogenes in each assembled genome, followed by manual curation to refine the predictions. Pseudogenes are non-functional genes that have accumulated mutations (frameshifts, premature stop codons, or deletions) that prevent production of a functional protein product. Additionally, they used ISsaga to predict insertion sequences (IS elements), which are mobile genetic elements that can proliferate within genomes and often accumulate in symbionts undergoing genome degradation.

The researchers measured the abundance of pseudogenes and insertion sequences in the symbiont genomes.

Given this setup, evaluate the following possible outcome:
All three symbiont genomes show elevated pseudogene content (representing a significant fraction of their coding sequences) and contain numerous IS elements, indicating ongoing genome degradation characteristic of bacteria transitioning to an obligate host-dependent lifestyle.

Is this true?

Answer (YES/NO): NO